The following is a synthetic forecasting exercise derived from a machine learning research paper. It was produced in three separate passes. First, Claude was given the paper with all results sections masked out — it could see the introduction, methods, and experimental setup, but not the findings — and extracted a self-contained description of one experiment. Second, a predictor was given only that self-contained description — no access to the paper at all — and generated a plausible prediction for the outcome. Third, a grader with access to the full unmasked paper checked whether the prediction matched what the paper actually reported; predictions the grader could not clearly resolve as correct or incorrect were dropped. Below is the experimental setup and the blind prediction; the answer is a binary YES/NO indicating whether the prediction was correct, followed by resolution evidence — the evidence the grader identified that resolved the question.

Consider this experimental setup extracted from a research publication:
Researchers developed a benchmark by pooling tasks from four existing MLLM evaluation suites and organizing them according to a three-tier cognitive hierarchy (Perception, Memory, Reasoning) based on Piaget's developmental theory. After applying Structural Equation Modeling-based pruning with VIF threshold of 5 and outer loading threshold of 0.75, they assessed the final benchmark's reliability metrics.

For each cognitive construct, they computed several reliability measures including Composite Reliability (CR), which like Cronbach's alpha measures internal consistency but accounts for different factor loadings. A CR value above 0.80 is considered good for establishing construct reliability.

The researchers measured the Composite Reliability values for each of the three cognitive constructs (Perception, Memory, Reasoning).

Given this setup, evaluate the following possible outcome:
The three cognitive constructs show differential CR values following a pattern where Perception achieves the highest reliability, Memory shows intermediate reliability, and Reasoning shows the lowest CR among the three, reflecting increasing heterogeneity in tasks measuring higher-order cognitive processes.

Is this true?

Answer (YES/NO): NO